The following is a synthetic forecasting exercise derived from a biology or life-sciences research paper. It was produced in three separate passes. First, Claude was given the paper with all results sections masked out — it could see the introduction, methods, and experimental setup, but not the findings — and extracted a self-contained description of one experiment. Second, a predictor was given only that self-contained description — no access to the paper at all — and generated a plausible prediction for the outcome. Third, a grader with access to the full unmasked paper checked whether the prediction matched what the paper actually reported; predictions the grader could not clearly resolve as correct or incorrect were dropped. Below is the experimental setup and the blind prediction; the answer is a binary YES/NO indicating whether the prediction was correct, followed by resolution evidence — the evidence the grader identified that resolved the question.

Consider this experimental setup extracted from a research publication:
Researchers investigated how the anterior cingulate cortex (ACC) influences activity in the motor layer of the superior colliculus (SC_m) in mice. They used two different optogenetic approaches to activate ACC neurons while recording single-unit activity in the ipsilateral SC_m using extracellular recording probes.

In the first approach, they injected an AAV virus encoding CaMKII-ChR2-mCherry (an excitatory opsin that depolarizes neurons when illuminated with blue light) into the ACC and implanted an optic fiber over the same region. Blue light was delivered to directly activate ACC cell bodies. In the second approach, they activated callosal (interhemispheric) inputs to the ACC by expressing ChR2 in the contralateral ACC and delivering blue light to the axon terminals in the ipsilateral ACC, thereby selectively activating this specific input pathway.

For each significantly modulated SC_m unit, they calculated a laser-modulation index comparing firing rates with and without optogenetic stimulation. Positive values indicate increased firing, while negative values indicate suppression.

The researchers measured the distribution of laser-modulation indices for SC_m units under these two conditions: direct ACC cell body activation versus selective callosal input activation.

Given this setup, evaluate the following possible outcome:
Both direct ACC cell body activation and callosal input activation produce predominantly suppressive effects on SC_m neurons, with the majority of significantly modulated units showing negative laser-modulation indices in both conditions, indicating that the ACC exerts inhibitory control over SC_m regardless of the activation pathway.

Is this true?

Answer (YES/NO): NO